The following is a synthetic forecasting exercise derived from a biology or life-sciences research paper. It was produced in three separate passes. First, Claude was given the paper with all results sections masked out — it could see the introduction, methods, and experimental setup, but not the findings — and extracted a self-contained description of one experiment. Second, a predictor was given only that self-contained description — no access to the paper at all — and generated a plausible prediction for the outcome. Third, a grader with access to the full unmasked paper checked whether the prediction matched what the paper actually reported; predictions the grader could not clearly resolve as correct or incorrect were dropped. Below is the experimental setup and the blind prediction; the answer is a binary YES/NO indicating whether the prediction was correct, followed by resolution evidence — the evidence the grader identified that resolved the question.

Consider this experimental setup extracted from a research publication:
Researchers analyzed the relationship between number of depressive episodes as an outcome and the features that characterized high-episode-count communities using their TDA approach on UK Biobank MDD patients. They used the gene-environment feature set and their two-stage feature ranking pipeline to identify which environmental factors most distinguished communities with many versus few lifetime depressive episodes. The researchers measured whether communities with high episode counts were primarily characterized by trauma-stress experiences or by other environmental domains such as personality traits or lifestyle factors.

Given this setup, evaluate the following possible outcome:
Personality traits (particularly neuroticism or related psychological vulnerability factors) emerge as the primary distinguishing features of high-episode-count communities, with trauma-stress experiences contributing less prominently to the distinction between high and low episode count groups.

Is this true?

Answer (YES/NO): NO